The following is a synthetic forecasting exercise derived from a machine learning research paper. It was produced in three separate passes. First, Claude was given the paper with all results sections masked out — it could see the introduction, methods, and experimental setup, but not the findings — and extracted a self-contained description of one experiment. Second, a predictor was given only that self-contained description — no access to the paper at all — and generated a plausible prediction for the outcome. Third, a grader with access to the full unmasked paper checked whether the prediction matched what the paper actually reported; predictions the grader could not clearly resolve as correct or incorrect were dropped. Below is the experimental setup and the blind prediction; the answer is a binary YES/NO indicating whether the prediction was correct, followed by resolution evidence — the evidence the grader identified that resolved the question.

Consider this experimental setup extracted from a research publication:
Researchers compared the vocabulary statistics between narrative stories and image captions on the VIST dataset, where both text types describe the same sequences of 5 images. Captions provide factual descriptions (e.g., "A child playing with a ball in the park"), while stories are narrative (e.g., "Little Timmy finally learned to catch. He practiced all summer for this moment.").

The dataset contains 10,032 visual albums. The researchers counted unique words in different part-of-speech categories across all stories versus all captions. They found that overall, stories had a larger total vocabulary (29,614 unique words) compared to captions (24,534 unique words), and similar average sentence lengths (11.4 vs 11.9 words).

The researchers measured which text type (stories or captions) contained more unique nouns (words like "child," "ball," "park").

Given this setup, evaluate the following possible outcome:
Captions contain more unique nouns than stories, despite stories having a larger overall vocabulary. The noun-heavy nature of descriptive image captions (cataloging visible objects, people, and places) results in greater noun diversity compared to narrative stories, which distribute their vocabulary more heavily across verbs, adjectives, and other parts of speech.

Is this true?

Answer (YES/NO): YES